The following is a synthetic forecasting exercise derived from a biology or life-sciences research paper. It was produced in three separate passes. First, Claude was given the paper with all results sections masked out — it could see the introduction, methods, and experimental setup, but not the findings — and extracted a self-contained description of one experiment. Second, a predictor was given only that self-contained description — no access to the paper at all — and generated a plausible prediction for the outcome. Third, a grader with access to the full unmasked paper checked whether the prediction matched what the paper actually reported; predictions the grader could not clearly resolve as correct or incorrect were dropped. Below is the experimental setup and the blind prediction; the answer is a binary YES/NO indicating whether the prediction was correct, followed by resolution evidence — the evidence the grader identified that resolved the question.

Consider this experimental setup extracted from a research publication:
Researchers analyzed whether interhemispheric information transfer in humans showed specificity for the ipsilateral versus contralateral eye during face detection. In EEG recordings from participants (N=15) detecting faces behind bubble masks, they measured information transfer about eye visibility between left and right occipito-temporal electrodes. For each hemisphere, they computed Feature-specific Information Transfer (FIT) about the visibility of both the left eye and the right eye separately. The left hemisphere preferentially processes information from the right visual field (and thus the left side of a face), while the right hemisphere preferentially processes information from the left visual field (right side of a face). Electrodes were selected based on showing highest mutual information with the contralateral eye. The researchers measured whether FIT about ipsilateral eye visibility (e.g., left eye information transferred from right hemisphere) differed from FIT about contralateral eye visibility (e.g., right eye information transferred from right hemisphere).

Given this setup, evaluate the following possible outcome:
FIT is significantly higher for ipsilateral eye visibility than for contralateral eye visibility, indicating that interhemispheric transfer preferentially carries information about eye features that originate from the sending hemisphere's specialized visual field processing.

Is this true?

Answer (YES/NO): YES